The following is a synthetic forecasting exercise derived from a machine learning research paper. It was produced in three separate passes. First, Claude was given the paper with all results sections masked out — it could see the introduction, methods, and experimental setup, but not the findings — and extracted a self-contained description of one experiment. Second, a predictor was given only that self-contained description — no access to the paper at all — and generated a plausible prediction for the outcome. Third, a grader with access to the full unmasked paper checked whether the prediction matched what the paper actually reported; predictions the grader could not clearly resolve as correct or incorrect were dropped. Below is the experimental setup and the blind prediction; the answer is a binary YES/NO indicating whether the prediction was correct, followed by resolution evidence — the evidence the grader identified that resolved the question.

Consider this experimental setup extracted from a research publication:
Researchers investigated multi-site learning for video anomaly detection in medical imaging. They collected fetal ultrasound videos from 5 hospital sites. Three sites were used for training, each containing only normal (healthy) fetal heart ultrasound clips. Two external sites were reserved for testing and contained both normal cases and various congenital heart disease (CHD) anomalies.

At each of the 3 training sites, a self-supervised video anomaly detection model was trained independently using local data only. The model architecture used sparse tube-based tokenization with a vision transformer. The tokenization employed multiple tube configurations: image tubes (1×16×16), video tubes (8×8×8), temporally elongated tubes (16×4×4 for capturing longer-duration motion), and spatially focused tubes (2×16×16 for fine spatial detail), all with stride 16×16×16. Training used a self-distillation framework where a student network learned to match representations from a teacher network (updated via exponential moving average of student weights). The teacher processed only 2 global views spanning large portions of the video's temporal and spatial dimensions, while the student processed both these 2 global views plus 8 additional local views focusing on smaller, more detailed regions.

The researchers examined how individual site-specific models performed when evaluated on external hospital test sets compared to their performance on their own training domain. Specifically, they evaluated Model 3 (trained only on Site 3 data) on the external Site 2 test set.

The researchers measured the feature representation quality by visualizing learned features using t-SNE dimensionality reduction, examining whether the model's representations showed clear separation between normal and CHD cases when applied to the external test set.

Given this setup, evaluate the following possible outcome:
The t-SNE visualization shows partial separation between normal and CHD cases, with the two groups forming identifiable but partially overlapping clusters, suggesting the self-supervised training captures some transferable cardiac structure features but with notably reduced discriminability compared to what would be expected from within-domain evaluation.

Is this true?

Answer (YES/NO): NO